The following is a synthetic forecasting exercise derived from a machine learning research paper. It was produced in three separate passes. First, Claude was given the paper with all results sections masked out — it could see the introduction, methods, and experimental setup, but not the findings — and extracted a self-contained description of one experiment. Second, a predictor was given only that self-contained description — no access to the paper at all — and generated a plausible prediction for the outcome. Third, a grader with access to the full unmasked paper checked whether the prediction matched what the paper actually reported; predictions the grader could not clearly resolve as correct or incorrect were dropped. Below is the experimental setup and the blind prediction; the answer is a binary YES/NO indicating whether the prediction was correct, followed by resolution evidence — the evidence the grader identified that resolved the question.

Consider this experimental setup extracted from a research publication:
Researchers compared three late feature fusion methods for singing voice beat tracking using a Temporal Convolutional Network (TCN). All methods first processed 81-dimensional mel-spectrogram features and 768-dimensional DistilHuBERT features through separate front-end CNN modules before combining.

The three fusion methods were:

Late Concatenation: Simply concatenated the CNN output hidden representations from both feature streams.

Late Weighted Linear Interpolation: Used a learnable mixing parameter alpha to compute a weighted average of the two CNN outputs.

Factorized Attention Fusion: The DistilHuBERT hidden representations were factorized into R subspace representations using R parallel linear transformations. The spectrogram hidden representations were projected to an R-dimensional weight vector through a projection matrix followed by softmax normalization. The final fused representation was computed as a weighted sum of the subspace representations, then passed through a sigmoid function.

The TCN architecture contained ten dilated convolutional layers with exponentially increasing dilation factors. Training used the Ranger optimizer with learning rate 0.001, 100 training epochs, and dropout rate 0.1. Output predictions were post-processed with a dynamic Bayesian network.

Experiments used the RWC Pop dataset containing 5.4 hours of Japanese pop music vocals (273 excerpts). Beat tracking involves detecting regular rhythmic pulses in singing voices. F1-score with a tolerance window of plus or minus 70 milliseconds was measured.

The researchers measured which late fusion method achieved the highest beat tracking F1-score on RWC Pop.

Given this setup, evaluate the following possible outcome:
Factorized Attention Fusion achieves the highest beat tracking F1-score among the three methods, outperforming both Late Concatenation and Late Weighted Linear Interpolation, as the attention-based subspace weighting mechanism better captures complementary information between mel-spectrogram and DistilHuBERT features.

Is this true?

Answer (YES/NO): YES